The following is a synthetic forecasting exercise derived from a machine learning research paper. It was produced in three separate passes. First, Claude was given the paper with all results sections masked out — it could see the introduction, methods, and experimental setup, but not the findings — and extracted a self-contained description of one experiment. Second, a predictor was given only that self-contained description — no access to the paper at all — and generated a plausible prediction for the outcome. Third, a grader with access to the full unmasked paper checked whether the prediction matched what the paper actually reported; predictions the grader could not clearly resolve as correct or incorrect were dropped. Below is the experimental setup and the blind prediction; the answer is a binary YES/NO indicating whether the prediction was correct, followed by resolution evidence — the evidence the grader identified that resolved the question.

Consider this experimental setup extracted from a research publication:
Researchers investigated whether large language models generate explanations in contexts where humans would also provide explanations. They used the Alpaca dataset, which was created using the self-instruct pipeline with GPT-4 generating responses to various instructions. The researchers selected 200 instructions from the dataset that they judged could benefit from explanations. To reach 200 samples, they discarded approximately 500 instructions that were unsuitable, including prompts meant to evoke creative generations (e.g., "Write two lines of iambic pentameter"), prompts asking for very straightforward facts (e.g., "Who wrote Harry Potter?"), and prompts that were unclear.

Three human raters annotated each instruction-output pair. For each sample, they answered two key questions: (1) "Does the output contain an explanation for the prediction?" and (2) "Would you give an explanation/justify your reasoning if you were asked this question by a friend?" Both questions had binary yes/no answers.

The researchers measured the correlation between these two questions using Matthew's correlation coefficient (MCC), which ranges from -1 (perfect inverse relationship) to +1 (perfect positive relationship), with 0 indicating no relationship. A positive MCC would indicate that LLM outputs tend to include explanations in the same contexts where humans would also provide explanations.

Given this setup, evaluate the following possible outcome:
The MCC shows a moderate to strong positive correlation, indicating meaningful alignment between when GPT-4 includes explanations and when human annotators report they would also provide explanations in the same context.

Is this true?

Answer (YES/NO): YES